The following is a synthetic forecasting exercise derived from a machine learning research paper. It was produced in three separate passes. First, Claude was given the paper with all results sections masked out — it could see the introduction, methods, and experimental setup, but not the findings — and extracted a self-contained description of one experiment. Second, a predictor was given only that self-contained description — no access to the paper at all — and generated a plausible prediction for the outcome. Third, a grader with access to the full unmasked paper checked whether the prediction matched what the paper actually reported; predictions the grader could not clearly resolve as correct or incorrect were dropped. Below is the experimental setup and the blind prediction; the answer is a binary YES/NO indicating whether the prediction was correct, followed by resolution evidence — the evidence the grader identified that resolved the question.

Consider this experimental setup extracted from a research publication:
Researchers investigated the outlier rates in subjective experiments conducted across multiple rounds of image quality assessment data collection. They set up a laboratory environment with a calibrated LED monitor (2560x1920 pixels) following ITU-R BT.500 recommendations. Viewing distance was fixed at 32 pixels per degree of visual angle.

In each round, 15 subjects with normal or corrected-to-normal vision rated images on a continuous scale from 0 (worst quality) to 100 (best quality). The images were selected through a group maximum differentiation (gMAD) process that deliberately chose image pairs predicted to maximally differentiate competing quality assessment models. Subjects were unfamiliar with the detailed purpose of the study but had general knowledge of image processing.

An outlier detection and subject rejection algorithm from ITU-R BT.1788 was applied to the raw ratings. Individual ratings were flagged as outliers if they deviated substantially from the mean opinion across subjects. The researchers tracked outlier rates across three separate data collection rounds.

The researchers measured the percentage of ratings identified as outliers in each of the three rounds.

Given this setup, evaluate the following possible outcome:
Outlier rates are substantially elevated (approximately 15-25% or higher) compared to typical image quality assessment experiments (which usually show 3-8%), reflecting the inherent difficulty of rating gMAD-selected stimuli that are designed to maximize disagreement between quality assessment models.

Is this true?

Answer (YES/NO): NO